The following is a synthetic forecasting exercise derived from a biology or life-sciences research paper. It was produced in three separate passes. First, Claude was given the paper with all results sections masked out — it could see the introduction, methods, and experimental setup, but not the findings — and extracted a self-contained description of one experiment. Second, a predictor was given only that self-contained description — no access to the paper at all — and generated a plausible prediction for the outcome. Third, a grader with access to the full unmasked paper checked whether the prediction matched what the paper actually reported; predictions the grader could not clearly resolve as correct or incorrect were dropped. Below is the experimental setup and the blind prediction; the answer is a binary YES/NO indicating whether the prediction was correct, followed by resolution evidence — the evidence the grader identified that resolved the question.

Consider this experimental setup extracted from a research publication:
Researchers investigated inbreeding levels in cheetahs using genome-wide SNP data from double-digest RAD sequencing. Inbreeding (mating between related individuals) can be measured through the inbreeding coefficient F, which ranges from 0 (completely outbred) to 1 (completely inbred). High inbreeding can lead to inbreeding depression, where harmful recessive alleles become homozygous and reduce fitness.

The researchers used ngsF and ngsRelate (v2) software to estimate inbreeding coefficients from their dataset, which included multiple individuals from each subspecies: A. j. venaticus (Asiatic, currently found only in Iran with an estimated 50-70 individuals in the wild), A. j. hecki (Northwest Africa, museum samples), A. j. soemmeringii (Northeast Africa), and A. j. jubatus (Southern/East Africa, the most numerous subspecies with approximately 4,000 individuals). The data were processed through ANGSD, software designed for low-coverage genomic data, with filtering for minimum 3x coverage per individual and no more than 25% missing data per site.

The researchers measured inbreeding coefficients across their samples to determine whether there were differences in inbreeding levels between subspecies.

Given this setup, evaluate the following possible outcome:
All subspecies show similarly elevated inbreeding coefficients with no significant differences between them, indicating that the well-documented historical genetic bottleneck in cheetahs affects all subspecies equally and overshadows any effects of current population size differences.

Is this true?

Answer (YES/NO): NO